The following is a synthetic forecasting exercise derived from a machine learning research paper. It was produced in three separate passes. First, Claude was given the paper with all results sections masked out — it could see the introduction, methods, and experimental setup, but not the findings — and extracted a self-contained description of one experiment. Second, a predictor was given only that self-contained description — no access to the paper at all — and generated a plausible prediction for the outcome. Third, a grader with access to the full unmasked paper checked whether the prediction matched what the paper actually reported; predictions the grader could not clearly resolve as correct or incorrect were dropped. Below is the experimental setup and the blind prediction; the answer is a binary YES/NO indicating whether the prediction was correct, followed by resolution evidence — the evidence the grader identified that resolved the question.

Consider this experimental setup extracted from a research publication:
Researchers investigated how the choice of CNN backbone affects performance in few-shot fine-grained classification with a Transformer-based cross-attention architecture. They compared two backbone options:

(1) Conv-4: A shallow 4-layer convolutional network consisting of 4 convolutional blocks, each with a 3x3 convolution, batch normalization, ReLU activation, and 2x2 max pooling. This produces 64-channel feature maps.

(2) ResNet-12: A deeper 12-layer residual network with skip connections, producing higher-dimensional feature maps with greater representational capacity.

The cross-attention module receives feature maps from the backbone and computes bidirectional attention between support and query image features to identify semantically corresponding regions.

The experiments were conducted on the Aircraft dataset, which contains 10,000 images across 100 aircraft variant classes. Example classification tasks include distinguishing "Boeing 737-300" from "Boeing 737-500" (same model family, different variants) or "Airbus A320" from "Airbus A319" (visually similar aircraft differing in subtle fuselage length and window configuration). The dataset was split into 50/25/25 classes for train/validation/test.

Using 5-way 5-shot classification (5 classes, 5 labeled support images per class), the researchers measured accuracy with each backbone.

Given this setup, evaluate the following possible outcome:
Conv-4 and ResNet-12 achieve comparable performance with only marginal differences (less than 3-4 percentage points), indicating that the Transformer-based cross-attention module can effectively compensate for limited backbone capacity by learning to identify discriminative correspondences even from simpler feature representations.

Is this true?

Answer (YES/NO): YES